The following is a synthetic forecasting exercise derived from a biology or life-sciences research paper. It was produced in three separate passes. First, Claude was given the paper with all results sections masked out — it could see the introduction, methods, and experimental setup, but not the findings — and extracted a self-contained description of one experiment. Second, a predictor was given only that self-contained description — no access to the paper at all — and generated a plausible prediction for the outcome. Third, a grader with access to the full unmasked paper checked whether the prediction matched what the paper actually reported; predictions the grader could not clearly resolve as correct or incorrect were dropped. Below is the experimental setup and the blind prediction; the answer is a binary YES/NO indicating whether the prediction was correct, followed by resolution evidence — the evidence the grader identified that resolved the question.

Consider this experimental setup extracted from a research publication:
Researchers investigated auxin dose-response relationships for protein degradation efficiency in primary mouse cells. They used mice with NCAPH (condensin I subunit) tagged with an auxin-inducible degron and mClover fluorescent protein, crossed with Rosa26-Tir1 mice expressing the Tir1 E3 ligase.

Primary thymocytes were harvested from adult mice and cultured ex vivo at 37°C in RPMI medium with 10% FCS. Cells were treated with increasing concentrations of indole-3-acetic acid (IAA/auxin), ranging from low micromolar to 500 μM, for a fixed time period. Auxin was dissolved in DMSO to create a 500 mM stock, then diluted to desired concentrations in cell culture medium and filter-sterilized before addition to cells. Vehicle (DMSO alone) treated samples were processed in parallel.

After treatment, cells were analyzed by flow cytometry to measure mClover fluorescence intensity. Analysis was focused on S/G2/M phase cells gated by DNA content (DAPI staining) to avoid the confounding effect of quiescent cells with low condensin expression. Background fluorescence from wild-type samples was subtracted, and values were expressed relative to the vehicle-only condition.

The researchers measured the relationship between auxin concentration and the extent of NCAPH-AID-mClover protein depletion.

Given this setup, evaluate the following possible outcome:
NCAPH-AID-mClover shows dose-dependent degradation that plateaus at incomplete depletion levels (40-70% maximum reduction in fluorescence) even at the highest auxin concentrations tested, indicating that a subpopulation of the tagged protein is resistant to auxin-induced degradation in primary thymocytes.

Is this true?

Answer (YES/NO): NO